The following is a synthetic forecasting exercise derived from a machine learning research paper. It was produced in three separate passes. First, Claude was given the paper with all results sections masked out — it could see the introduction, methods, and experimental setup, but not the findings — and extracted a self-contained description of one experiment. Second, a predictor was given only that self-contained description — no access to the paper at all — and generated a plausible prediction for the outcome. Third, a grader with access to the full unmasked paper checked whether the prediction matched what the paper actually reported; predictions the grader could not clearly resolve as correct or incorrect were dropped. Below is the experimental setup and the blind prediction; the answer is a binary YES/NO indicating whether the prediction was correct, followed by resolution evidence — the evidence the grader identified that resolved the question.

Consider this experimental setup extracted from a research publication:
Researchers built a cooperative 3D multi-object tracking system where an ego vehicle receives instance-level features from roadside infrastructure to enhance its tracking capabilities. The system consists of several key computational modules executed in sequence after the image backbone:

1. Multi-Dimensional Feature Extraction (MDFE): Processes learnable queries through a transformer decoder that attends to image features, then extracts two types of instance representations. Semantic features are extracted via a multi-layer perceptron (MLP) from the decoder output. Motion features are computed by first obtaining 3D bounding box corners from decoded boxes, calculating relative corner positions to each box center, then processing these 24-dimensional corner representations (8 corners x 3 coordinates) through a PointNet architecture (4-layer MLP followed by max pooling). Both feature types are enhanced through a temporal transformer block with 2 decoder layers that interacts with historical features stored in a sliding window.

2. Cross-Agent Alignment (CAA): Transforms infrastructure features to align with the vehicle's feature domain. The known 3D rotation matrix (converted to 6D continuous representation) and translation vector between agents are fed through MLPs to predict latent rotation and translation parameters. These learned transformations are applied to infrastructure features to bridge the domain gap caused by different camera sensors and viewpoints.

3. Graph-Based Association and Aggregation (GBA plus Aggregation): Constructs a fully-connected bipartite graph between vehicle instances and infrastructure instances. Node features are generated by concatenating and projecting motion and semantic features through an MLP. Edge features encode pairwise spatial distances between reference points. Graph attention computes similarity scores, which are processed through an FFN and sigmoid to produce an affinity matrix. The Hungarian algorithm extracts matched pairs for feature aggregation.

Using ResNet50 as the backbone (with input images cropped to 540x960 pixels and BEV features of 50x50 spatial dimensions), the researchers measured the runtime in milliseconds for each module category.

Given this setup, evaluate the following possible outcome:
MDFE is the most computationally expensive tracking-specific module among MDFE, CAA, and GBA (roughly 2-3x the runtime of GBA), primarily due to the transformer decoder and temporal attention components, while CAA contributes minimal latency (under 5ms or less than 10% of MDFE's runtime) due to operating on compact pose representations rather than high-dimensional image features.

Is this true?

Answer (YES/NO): NO